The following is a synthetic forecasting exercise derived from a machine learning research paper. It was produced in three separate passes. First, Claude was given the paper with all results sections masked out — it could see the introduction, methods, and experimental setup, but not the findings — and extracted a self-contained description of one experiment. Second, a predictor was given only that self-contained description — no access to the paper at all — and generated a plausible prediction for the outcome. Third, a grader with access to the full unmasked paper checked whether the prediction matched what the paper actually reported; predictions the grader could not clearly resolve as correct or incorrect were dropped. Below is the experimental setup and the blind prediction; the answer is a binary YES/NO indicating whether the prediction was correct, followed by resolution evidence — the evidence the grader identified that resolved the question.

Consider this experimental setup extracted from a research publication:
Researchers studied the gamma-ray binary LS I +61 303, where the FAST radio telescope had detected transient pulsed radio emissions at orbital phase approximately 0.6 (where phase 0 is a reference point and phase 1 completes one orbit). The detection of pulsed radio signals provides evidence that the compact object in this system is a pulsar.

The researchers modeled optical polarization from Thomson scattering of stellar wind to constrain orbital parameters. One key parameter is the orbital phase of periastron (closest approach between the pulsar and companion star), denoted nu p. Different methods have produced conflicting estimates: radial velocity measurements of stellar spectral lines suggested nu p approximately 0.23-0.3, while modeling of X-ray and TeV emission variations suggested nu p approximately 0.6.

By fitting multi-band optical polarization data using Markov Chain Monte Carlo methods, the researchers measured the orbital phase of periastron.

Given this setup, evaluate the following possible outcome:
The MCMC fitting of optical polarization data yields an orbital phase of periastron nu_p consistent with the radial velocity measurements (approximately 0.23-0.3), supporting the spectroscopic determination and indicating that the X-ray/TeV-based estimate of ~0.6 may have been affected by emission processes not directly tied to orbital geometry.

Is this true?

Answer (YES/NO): NO